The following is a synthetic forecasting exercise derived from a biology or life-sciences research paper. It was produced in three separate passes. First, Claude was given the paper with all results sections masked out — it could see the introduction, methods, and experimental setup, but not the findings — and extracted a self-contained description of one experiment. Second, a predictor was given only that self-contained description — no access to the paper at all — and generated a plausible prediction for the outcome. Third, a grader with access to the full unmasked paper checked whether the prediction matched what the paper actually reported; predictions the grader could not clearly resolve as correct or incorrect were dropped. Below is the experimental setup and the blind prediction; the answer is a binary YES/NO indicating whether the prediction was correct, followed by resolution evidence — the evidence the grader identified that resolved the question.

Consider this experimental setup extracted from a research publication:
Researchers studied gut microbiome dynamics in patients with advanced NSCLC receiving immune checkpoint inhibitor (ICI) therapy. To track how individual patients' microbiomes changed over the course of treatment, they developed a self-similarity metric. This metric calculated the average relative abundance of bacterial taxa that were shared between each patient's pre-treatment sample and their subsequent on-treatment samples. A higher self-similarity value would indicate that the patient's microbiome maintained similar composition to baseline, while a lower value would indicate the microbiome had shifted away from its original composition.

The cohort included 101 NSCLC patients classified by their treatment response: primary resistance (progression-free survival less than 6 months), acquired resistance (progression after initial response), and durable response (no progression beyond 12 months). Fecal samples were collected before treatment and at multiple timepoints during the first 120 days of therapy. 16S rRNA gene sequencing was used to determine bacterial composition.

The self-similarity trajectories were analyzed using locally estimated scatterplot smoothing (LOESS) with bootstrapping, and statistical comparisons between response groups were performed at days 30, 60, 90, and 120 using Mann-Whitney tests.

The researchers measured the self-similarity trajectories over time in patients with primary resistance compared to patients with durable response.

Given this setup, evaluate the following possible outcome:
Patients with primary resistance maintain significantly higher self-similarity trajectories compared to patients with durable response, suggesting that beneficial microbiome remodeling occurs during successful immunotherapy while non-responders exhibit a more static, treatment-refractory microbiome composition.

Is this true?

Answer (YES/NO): NO